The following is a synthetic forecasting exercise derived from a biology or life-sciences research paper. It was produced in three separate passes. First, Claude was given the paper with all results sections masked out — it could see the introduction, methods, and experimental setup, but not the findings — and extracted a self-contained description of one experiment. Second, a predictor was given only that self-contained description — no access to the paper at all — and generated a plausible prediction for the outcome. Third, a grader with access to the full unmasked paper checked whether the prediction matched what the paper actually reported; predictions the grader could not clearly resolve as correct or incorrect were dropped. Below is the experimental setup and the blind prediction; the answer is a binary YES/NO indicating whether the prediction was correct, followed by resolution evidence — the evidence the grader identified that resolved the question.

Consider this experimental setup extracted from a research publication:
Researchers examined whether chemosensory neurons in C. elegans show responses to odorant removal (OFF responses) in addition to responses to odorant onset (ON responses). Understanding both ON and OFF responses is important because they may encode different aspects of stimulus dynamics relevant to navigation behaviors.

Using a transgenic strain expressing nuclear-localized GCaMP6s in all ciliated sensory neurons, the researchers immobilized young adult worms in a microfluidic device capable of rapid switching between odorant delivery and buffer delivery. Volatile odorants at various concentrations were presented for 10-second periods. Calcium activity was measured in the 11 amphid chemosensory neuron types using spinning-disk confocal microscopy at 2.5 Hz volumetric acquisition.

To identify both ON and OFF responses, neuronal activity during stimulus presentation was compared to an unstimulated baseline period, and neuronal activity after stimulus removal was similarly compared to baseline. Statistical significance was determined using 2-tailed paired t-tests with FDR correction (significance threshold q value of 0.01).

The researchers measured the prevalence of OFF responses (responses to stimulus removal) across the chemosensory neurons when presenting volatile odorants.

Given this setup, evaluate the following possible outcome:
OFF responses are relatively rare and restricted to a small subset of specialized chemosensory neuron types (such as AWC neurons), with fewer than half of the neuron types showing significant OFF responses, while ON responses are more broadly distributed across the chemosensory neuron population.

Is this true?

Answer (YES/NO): NO